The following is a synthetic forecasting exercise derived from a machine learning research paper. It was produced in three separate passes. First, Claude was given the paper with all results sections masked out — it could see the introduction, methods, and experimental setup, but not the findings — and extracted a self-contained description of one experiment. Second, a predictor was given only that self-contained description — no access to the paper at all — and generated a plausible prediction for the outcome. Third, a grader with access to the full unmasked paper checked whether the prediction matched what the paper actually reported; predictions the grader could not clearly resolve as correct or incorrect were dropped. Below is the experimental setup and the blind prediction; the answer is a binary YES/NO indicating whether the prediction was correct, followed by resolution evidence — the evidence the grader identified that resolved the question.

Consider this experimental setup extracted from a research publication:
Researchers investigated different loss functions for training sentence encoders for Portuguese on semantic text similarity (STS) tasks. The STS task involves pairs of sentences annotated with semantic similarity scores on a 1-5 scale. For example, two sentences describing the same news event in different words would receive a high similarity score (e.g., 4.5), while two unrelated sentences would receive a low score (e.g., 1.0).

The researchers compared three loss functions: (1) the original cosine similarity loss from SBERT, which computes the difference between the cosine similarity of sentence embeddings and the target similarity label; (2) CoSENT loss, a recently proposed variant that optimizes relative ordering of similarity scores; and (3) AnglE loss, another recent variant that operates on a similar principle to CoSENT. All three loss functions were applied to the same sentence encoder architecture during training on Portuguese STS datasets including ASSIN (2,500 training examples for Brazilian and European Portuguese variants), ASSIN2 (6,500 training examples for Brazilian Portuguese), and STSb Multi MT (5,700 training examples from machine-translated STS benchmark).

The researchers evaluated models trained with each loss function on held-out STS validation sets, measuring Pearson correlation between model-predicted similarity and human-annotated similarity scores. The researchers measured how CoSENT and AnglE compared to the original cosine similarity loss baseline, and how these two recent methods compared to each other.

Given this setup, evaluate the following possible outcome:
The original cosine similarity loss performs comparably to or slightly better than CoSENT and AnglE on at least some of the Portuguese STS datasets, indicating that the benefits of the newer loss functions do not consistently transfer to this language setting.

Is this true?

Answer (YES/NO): NO